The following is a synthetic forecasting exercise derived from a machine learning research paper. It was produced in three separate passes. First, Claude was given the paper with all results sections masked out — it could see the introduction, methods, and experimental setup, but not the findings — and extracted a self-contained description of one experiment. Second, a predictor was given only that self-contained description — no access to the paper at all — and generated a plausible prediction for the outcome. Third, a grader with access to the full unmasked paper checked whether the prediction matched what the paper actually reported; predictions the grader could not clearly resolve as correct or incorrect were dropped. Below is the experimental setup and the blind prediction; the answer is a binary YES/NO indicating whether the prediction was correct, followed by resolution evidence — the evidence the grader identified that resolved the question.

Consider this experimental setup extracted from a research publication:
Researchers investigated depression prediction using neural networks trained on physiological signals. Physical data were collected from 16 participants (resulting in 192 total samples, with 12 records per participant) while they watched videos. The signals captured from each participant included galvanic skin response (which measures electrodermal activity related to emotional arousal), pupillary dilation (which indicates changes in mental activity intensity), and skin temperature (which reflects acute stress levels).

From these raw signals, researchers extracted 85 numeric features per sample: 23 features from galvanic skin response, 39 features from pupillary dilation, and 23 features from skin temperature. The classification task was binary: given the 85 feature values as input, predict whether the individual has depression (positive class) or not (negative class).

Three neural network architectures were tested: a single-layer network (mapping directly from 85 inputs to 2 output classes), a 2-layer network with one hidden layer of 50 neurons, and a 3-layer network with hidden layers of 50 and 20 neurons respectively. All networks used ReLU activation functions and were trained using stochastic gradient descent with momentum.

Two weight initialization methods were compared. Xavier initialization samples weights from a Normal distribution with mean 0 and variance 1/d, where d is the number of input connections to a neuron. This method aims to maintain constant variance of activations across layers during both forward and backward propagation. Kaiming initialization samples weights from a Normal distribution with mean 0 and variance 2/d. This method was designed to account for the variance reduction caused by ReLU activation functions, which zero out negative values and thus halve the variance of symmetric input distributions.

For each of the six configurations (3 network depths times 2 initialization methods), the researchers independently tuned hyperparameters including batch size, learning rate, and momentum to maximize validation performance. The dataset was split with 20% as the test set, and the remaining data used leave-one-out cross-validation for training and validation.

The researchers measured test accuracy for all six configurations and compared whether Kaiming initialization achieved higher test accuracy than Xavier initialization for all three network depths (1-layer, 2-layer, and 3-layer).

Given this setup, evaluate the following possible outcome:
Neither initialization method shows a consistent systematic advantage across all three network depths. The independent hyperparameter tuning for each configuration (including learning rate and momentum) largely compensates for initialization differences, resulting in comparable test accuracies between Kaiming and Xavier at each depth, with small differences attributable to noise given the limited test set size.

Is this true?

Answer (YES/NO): NO